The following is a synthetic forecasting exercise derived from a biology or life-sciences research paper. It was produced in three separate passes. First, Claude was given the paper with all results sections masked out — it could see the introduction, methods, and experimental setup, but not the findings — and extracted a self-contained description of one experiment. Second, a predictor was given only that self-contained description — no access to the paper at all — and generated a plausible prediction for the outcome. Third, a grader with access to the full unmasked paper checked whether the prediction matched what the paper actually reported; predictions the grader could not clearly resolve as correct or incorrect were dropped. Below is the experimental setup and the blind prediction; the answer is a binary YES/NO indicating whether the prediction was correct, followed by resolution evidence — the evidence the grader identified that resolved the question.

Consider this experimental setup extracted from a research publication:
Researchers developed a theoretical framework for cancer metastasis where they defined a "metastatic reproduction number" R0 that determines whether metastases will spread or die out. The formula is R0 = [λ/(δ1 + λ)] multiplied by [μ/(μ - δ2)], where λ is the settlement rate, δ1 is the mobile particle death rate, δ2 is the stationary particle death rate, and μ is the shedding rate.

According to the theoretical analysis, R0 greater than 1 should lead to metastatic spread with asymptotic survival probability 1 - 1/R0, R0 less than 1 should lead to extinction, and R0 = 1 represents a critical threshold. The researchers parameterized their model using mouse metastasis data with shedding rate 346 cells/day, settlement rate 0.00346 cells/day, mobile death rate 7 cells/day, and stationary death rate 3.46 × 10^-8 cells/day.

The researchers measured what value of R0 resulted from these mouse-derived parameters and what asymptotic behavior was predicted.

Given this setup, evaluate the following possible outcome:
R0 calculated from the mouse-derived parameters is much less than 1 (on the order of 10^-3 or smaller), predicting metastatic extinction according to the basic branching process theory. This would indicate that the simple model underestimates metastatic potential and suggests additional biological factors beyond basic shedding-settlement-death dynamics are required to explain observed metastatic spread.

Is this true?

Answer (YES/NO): NO